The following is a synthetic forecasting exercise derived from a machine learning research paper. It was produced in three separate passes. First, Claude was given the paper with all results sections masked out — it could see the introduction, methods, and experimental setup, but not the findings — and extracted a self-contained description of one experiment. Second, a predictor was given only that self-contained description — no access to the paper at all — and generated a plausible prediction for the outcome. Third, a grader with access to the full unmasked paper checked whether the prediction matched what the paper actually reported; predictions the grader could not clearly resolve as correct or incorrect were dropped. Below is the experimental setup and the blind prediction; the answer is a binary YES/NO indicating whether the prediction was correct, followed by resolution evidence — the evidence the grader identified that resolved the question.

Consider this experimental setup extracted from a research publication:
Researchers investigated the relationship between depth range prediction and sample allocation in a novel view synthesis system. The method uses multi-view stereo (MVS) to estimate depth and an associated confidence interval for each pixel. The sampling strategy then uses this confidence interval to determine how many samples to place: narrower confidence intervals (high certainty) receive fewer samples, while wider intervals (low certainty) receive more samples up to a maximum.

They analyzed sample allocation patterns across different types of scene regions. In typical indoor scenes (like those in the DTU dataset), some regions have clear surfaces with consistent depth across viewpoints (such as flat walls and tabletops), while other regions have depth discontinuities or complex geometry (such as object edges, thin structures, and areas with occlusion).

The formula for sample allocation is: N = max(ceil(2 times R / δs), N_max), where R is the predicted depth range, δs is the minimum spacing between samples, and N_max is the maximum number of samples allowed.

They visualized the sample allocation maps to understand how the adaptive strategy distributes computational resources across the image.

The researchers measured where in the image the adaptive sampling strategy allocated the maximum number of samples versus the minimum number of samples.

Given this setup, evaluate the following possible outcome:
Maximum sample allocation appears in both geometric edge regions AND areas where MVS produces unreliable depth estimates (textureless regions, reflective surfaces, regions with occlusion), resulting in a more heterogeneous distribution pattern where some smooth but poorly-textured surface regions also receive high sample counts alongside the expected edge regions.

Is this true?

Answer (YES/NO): NO